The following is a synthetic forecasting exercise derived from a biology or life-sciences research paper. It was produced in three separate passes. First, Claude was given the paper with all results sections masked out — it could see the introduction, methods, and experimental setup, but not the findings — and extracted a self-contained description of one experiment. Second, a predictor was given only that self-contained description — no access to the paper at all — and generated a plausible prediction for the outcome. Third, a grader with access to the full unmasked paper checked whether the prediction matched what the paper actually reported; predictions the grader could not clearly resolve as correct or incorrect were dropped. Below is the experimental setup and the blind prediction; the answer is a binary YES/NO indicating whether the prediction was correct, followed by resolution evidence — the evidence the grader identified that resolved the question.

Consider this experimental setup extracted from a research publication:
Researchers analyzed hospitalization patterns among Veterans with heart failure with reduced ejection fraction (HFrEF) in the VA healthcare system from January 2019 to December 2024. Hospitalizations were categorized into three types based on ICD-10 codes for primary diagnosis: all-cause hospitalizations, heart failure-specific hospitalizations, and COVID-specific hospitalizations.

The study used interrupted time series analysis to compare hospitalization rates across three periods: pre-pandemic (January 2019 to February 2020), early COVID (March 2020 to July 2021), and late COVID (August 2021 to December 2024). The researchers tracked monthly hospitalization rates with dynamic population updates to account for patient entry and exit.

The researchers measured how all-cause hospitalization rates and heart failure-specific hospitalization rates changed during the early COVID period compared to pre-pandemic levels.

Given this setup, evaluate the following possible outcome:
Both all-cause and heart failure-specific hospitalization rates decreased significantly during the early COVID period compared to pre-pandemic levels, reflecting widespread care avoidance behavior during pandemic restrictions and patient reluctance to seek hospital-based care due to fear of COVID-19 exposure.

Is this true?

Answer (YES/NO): YES